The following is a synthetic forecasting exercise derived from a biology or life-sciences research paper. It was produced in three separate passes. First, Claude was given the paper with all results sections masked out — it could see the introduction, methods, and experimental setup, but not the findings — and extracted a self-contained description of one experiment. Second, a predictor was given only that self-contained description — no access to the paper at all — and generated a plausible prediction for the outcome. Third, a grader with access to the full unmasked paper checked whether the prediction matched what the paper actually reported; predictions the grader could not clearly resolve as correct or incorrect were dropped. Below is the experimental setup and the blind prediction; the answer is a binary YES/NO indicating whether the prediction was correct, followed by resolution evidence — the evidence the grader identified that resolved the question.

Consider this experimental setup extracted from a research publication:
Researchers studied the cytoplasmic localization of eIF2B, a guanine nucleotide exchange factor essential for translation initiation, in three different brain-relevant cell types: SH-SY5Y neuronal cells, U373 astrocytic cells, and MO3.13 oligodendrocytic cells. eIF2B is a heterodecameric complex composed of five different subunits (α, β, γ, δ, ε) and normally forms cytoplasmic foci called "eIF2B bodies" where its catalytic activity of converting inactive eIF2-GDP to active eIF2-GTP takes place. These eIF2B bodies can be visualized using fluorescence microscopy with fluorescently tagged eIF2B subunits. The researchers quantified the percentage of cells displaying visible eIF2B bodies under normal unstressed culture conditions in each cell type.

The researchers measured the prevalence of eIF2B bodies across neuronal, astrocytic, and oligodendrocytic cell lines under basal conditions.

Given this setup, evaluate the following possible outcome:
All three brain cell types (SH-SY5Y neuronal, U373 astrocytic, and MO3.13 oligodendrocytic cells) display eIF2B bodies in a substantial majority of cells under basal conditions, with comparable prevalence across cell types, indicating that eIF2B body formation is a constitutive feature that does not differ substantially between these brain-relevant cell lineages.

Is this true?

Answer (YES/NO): NO